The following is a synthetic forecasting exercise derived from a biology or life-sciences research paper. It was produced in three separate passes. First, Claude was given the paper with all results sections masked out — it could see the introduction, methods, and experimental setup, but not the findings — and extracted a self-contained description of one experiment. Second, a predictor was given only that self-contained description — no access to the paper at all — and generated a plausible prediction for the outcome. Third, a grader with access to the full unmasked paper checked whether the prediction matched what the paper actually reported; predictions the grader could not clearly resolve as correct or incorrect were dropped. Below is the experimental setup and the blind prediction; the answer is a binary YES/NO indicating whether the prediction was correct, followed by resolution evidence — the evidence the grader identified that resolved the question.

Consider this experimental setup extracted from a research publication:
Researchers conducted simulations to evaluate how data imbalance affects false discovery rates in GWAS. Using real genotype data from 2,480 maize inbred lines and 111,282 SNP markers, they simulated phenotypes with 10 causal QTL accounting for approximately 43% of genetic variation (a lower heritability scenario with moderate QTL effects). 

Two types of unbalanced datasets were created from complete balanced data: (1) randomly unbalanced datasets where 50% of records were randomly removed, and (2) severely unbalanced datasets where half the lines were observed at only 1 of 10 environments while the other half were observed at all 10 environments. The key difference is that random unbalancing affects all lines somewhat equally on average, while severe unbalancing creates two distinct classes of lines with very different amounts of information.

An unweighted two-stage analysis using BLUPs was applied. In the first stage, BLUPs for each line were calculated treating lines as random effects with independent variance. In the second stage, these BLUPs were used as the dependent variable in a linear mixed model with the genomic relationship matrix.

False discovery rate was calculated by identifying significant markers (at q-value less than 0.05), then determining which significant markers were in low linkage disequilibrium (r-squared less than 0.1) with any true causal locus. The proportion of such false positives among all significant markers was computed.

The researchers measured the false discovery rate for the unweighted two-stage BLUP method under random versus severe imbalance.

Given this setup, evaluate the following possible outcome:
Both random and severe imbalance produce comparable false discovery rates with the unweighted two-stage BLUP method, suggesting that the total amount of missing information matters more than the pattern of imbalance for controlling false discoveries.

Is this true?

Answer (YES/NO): YES